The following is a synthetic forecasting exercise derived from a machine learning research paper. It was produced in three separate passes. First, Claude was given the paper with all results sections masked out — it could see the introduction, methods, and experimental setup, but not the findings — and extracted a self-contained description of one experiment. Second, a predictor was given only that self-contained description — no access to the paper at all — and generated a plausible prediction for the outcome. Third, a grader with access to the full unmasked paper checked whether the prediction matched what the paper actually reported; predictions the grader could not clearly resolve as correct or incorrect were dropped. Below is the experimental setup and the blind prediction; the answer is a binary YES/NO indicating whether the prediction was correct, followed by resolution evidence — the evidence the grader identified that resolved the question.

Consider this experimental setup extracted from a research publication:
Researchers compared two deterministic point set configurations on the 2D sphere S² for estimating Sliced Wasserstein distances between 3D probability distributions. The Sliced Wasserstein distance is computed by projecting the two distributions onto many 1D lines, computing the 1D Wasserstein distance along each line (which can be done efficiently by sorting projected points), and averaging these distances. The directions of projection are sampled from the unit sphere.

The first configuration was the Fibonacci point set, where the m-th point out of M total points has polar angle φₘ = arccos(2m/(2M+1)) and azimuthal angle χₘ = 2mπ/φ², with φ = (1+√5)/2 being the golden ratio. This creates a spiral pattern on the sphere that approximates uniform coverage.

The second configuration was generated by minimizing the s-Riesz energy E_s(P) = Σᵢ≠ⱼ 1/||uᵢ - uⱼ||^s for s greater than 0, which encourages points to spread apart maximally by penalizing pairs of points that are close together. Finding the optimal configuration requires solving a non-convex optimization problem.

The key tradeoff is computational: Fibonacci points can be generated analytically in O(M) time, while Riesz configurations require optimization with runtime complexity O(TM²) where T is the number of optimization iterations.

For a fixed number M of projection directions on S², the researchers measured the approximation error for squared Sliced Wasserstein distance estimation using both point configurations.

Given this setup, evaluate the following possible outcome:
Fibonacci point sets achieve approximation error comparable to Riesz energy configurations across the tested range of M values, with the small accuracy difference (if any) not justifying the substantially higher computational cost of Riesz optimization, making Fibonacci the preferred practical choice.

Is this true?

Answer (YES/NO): NO